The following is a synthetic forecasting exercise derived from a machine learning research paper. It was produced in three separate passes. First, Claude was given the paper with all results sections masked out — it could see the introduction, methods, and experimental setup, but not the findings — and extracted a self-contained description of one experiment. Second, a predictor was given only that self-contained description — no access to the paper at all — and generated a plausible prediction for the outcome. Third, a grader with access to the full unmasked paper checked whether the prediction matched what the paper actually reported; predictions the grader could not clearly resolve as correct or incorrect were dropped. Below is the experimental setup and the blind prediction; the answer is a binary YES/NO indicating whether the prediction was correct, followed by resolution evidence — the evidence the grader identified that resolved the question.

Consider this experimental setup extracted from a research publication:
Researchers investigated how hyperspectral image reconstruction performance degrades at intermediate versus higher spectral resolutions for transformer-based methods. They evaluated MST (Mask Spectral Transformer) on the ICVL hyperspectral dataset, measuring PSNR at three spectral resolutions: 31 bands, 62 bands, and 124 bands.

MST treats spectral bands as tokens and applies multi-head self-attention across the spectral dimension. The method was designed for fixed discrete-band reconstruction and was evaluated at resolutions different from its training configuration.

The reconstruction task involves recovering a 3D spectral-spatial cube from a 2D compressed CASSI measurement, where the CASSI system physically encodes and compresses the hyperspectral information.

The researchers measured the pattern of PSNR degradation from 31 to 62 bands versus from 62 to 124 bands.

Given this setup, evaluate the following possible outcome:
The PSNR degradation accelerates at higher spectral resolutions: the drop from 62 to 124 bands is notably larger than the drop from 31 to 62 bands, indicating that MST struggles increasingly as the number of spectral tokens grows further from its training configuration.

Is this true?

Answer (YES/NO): NO